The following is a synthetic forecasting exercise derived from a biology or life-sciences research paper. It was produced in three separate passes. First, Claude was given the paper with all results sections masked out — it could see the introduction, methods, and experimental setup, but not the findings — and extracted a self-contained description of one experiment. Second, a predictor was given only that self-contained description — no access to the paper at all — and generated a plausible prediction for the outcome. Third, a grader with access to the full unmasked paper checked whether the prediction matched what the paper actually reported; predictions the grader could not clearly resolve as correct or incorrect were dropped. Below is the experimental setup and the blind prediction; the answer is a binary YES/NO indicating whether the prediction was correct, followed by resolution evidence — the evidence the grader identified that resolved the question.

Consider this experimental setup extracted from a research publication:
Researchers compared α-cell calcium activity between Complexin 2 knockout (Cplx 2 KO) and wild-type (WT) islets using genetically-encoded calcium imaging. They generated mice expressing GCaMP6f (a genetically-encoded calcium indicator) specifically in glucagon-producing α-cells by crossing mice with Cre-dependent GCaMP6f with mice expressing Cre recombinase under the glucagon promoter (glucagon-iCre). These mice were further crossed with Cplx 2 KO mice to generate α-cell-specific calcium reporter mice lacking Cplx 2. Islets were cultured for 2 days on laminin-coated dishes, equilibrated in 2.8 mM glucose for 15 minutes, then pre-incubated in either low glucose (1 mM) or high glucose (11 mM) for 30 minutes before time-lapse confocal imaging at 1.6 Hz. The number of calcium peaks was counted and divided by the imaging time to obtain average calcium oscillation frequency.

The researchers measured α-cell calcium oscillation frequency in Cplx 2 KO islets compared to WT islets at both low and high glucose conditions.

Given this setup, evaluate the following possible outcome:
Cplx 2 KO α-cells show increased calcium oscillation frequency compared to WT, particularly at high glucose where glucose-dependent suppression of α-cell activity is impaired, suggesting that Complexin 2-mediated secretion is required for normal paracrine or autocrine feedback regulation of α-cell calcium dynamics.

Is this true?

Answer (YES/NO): NO